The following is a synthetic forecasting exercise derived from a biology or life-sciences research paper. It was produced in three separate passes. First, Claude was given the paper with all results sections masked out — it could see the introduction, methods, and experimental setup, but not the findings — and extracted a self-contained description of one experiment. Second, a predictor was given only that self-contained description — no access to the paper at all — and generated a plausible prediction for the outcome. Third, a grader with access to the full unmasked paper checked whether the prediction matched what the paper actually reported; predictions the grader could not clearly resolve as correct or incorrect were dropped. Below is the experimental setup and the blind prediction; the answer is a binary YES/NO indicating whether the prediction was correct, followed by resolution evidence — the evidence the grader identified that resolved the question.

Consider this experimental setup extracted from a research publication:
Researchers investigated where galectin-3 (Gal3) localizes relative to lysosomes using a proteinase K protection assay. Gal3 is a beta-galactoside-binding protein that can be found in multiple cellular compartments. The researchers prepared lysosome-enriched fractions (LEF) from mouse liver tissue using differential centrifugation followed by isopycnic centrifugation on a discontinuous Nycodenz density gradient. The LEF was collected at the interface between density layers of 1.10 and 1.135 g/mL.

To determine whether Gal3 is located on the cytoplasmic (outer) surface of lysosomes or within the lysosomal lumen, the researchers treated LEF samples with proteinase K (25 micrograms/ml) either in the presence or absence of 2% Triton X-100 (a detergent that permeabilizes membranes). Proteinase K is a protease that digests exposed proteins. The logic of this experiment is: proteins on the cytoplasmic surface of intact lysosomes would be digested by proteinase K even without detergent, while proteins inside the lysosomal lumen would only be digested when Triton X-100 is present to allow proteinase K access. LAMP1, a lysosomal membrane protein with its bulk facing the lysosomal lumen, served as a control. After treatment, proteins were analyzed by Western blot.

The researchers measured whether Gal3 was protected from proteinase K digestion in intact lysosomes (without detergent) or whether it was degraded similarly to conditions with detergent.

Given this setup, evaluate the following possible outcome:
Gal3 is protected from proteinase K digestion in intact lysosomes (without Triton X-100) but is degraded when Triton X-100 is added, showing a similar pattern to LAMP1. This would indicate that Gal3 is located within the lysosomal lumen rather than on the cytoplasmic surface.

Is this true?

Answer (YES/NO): YES